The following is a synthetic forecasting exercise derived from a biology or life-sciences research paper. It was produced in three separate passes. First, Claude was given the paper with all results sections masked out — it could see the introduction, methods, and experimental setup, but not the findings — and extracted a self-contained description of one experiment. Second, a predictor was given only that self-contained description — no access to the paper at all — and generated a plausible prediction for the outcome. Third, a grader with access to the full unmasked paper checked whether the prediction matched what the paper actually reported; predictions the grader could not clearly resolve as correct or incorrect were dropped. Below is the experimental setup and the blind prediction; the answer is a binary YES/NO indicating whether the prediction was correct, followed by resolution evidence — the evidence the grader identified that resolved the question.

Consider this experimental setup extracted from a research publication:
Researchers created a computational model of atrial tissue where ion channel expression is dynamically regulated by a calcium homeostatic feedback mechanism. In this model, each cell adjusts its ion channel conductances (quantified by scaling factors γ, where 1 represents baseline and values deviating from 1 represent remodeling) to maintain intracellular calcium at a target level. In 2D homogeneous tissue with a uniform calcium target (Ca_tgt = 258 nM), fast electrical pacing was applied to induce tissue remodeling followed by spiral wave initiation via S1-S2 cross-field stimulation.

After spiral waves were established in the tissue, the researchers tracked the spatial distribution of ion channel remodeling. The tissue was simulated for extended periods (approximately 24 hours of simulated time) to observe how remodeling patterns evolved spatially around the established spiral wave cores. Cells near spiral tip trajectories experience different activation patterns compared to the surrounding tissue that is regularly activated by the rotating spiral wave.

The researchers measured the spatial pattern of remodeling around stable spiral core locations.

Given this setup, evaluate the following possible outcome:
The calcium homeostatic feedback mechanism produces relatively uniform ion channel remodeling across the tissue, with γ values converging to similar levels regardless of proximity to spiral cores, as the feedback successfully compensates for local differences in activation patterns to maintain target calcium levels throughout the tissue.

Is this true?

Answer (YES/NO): NO